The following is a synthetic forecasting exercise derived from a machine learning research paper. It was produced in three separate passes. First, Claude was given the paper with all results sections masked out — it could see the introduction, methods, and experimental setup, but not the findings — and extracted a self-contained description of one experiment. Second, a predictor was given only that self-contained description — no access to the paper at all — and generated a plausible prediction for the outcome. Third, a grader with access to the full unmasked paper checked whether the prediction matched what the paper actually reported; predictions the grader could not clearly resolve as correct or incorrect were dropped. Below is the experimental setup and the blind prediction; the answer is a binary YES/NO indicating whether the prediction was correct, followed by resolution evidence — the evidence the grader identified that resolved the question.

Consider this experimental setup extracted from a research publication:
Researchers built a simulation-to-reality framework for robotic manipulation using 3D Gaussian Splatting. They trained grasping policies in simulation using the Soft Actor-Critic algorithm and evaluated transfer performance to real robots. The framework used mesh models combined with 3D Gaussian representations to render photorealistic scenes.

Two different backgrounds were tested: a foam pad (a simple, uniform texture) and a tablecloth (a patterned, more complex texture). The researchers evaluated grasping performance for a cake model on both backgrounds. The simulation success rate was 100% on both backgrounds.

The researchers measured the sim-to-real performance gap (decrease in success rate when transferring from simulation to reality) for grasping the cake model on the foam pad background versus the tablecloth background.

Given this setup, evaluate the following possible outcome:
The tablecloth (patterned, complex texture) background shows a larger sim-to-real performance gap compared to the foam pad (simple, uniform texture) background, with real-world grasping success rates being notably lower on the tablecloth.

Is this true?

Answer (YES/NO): YES